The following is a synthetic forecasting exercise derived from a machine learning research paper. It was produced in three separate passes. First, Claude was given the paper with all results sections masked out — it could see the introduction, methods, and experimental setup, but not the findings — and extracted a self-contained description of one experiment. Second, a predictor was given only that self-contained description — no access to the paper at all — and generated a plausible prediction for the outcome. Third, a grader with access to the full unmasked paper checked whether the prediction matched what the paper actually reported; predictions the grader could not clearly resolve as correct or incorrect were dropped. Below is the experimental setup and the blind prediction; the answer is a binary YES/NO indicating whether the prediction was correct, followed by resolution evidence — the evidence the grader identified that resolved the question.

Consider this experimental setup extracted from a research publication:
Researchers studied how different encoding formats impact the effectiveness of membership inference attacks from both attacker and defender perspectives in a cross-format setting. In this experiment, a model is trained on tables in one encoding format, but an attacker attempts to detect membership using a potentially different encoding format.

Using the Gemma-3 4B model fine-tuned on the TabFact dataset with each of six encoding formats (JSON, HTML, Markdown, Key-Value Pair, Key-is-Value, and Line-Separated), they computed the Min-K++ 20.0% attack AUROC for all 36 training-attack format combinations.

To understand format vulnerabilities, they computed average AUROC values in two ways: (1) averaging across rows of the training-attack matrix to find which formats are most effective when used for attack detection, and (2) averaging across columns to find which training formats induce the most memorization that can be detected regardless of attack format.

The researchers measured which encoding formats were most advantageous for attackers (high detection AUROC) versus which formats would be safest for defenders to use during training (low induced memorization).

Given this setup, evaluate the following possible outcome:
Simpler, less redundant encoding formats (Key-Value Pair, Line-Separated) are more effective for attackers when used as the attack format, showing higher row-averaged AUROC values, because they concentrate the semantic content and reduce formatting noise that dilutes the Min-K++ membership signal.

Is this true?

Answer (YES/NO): NO